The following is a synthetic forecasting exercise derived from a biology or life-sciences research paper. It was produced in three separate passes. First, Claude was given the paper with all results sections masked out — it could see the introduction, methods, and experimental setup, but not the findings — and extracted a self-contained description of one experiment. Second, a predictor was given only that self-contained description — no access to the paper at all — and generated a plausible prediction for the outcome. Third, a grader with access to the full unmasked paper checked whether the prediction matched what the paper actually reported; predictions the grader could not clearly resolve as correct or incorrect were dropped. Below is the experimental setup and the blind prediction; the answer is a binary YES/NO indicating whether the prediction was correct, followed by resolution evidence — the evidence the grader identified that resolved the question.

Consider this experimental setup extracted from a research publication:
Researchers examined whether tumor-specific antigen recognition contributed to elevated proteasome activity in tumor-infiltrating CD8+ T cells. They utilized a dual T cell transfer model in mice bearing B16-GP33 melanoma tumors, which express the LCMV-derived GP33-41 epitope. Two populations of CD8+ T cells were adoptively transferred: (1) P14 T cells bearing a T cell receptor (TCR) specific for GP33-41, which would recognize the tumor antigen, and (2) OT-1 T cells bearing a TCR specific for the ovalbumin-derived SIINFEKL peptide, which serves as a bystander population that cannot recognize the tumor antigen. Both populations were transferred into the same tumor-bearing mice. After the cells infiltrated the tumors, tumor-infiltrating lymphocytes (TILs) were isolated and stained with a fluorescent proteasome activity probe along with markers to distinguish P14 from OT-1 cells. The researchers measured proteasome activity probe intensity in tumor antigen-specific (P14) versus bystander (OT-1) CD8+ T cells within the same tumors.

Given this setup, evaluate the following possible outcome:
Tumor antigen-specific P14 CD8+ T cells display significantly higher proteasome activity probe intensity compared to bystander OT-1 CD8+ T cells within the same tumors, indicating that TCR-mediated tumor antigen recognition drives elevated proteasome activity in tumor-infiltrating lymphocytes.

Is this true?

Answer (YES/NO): YES